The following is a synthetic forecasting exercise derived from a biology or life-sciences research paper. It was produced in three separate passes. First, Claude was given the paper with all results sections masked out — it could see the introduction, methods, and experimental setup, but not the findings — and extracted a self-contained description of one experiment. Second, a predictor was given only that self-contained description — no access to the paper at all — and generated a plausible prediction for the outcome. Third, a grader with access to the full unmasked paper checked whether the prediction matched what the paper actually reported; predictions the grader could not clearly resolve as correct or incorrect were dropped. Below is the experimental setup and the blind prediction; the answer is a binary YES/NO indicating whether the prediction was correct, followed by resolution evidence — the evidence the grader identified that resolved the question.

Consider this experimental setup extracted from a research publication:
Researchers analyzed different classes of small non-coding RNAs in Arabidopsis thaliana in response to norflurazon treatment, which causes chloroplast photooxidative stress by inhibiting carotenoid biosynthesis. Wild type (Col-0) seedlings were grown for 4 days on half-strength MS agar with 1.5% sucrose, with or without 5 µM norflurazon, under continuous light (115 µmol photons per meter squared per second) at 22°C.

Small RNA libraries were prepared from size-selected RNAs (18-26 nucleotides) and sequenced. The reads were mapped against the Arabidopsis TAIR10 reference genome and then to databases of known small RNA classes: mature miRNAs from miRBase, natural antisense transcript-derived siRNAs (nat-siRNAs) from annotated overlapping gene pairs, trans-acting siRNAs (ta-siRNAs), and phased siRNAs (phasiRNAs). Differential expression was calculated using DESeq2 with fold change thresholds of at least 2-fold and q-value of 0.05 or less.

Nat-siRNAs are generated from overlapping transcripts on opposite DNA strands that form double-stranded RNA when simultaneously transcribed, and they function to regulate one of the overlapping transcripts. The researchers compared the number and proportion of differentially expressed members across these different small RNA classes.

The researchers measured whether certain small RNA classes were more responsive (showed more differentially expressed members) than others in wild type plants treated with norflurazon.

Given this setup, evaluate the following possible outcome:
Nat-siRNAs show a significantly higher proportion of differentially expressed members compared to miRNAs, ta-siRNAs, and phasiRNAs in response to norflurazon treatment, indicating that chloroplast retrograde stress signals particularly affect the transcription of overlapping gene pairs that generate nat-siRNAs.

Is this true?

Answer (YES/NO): YES